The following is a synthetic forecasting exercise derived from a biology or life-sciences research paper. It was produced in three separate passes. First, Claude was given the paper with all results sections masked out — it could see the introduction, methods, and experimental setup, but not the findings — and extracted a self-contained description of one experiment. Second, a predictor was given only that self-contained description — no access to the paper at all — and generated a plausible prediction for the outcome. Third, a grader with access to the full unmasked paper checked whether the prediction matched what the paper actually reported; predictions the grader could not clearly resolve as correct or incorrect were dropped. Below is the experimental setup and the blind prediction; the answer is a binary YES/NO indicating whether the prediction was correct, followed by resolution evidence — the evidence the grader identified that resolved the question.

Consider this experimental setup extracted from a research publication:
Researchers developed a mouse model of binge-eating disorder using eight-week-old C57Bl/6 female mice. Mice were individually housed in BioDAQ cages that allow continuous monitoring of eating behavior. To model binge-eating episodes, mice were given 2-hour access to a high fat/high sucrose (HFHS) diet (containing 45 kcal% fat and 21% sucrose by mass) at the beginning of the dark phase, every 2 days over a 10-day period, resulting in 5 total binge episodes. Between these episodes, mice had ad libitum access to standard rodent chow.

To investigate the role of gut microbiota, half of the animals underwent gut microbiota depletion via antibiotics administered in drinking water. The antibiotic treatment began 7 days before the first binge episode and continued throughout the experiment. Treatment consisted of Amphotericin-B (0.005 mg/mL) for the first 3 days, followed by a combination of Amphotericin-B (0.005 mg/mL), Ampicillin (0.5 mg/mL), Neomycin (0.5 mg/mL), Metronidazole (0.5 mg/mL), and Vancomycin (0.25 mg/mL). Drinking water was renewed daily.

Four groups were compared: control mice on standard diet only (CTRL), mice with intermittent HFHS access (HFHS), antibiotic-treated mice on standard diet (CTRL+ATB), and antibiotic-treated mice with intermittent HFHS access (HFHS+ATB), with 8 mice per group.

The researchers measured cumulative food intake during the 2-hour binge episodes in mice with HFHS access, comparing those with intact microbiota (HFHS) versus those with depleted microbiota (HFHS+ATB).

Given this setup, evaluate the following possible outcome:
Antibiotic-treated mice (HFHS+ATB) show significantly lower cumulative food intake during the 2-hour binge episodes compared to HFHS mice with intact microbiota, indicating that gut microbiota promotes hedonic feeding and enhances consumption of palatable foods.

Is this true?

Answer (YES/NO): NO